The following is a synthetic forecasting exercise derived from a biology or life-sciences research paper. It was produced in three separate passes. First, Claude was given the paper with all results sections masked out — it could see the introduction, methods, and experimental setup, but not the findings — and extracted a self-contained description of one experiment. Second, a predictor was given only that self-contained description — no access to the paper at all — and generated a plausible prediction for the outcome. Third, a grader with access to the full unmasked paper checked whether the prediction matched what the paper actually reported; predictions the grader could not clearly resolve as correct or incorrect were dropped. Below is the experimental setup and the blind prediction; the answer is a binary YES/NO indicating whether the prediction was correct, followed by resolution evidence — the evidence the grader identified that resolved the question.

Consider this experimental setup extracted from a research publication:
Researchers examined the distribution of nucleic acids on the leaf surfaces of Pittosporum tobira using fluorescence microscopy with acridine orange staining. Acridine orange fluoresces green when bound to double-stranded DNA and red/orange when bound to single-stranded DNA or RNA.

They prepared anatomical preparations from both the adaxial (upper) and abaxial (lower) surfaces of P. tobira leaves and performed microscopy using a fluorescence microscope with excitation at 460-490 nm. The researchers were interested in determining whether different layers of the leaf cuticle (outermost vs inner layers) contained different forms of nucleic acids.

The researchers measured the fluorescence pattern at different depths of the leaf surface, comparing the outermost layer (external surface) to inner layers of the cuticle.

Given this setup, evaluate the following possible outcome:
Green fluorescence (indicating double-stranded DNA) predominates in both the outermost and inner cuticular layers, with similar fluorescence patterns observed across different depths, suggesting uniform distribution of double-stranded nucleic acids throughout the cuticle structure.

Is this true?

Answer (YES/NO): NO